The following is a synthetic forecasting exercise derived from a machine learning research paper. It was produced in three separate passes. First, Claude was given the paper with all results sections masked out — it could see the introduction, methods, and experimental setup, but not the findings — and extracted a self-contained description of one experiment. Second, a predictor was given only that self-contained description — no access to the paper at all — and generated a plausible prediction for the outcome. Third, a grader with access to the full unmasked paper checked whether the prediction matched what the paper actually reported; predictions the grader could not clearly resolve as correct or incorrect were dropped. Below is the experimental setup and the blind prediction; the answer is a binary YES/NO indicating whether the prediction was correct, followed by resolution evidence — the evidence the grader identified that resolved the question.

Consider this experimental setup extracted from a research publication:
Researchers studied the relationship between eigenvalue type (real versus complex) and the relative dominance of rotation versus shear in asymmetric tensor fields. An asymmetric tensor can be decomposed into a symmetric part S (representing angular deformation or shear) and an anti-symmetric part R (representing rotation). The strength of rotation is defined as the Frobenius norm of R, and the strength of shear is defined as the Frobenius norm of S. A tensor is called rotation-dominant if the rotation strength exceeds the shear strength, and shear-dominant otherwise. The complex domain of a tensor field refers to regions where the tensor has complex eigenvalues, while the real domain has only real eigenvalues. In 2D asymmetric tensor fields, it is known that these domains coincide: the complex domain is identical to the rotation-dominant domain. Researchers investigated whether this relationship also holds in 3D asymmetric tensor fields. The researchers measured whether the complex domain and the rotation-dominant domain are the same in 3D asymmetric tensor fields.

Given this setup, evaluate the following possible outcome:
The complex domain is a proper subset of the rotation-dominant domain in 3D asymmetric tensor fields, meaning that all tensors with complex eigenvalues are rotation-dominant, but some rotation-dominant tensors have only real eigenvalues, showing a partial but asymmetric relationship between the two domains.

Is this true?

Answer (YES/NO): NO